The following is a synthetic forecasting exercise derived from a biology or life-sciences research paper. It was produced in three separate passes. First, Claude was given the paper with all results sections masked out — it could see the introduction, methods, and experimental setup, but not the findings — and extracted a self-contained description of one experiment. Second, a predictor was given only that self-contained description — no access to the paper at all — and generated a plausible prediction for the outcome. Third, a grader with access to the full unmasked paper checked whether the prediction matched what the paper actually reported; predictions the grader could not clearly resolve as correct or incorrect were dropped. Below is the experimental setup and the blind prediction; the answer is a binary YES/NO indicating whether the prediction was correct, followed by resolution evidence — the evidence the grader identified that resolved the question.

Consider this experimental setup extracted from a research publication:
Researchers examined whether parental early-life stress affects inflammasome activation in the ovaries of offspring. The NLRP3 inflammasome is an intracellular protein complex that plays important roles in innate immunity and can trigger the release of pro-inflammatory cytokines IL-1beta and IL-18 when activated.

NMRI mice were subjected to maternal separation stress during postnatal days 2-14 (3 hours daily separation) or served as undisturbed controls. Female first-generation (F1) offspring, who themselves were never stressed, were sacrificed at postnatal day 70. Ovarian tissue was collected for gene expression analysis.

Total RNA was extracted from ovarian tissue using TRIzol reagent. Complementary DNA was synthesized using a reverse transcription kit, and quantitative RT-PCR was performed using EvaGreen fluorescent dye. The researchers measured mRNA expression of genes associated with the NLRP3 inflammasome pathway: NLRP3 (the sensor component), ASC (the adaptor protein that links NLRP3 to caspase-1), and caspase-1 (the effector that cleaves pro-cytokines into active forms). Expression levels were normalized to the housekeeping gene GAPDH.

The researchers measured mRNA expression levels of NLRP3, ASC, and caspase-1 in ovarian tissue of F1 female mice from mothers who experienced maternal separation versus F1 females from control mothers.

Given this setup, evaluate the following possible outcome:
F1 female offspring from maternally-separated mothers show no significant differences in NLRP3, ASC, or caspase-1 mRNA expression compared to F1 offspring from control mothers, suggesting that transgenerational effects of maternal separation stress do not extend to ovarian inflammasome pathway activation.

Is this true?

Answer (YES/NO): NO